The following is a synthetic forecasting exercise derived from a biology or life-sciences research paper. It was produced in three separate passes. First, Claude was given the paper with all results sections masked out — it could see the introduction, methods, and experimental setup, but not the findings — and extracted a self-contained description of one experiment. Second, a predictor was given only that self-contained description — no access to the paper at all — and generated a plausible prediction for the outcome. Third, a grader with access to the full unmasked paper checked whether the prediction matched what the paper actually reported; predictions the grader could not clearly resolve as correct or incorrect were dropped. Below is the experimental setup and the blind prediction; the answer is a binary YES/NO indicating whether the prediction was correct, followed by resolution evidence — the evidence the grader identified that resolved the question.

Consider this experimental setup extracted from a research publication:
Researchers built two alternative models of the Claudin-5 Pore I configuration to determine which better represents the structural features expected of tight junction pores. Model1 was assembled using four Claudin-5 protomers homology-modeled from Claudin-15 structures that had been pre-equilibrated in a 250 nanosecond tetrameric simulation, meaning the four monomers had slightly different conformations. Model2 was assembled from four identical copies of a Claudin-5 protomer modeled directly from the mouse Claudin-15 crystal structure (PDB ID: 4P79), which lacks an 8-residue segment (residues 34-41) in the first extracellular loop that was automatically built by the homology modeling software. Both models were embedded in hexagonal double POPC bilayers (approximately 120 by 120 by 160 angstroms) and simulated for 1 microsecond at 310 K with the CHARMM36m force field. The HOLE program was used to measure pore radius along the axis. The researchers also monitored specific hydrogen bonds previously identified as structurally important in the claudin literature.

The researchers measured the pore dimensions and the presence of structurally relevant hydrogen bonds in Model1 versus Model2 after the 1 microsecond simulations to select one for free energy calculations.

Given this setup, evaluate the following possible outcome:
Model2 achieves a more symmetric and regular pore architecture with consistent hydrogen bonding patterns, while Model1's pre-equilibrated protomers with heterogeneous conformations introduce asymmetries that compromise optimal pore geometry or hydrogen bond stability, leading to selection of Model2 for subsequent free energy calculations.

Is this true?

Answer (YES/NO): NO